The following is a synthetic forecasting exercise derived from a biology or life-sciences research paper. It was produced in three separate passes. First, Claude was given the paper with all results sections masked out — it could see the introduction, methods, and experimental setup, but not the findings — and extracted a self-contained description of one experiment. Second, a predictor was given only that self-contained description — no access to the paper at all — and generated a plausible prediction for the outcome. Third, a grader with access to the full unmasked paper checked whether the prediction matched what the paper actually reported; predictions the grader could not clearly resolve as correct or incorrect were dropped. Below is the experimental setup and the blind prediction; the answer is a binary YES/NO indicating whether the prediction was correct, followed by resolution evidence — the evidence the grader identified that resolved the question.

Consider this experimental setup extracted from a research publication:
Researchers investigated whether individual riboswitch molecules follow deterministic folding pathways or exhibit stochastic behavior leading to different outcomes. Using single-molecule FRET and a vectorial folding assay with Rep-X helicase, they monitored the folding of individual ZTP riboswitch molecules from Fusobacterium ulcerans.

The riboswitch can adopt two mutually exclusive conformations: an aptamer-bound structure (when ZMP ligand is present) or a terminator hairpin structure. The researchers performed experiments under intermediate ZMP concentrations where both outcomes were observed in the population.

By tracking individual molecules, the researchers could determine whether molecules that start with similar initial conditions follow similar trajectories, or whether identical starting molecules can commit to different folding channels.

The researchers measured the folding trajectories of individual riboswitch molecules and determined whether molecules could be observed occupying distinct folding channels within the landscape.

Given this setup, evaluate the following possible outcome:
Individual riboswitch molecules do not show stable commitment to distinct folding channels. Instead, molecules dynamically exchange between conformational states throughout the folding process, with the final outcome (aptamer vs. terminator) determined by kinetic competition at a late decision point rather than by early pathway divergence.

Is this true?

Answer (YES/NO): NO